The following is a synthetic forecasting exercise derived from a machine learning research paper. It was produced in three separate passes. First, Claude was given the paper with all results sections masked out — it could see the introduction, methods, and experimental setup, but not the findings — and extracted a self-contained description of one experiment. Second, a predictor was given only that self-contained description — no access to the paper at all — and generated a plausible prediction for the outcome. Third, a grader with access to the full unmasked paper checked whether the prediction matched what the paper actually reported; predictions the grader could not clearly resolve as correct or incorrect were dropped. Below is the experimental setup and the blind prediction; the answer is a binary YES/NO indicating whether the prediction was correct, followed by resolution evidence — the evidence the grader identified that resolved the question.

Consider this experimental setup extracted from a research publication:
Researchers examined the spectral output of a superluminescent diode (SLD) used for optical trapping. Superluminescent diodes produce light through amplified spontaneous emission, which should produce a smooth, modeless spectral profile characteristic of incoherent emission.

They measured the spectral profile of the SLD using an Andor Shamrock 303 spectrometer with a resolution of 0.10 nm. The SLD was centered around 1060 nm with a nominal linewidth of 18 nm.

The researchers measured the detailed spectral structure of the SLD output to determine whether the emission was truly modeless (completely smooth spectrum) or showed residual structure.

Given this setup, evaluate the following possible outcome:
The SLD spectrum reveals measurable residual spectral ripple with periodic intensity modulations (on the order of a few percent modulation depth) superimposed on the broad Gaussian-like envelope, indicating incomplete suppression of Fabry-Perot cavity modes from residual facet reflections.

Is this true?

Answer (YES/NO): YES